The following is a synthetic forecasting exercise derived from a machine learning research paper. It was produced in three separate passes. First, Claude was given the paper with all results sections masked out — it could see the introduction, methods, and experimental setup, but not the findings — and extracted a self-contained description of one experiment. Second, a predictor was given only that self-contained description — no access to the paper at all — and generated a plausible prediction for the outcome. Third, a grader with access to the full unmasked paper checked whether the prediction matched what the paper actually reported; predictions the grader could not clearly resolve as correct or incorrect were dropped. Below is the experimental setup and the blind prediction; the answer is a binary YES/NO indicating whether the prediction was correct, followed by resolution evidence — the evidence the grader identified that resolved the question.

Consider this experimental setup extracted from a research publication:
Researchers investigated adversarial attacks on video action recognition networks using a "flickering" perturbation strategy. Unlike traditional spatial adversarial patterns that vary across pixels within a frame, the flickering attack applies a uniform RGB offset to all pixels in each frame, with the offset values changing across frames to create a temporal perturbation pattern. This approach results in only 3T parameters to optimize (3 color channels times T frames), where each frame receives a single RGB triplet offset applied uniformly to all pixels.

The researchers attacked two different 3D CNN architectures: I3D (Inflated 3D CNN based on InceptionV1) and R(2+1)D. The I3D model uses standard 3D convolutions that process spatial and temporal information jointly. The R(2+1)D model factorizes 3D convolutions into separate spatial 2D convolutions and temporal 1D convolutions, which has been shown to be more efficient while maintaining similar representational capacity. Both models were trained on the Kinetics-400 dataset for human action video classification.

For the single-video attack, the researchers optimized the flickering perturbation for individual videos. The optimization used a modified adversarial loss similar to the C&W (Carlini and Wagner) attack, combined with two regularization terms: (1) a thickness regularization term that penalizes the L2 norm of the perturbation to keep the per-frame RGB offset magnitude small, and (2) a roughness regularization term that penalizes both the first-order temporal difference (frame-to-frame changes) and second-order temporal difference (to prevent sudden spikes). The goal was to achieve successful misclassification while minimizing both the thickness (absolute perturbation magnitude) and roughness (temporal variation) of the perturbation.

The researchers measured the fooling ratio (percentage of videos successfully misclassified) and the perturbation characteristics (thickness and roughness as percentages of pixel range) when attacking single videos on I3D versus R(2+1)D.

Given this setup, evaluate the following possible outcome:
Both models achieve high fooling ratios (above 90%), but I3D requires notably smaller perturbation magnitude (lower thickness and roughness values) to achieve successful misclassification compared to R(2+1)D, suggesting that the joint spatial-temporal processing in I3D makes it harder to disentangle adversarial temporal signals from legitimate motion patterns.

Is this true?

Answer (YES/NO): YES